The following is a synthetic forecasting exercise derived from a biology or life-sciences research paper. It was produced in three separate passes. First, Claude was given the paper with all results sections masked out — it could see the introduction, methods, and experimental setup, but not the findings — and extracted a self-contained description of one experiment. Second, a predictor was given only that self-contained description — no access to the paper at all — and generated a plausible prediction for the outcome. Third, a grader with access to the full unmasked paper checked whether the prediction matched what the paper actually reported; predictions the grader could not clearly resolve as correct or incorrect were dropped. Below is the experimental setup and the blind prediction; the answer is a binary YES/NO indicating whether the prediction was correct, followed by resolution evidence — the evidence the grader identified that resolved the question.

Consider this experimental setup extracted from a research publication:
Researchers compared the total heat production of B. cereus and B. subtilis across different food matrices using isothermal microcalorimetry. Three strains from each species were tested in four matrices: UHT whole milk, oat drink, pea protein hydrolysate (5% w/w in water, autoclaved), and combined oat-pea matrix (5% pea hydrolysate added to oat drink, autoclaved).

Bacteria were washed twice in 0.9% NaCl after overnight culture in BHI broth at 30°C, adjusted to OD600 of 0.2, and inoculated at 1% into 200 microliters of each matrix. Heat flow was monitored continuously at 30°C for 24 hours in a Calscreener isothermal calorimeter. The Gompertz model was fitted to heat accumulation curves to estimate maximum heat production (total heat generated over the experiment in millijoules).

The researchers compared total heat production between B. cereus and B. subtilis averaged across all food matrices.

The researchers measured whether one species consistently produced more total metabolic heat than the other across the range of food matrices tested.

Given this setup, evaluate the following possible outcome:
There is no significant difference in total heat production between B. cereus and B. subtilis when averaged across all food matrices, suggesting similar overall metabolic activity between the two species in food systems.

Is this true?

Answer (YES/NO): NO